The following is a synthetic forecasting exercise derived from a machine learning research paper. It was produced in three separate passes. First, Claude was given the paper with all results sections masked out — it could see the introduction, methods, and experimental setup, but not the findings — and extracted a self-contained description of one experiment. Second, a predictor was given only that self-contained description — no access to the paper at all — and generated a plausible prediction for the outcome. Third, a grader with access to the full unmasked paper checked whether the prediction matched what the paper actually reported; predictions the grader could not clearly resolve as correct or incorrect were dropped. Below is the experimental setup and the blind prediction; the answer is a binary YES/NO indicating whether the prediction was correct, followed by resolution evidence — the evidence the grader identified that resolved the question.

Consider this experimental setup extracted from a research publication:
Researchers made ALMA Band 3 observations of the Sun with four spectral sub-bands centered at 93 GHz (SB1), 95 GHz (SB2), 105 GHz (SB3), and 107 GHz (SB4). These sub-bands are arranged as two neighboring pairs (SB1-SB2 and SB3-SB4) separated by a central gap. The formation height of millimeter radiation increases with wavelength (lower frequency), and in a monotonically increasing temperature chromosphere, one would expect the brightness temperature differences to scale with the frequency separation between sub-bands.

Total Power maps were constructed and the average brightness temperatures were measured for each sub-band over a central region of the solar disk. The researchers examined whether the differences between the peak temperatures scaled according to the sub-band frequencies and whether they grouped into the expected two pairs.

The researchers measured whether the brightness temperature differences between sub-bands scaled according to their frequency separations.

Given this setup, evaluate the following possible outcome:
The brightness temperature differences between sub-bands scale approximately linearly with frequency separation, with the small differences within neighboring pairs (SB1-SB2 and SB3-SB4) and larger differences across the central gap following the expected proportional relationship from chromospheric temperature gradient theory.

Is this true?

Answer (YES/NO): NO